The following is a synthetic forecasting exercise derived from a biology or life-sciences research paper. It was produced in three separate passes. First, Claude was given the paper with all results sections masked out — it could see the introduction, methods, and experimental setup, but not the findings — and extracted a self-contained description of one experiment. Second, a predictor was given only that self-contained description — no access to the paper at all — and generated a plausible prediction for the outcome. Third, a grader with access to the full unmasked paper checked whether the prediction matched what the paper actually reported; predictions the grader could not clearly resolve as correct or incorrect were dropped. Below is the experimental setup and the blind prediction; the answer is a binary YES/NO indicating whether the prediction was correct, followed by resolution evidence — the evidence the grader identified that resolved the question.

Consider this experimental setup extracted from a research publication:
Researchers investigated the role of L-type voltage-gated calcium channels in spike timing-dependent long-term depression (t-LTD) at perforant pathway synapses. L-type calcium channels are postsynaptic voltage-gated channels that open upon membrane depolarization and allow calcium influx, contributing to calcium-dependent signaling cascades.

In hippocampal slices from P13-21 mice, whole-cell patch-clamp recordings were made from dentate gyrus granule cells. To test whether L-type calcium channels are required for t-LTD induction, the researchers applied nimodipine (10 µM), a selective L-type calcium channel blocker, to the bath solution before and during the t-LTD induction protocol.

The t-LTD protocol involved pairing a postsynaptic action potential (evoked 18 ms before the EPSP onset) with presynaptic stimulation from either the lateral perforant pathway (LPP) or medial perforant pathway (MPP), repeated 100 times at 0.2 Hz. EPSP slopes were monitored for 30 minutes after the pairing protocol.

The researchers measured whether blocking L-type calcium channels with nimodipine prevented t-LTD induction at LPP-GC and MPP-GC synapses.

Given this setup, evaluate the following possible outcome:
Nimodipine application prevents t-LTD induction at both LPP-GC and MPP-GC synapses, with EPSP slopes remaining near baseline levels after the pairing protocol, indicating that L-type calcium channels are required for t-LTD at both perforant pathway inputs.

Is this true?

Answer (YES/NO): NO